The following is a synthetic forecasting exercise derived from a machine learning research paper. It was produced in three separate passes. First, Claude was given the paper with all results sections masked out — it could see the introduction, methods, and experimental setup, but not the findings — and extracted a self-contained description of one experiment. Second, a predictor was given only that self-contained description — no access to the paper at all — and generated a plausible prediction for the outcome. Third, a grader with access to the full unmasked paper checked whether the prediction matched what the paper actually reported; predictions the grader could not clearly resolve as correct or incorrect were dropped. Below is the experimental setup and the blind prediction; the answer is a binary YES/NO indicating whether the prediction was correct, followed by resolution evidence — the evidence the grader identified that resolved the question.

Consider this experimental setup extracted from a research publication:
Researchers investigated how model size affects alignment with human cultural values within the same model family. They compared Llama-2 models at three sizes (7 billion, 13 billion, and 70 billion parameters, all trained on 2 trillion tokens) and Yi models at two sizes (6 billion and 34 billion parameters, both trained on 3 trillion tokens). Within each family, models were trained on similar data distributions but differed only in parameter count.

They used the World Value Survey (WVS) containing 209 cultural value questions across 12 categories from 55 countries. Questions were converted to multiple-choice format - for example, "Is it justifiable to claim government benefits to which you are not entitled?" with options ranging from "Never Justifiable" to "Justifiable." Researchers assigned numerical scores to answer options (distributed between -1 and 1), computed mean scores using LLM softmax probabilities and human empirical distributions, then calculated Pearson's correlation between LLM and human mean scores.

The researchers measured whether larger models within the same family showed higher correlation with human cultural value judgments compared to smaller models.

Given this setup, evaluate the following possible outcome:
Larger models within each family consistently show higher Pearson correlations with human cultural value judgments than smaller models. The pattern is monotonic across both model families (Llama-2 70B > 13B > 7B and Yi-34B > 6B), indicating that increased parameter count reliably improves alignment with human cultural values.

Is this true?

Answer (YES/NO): YES